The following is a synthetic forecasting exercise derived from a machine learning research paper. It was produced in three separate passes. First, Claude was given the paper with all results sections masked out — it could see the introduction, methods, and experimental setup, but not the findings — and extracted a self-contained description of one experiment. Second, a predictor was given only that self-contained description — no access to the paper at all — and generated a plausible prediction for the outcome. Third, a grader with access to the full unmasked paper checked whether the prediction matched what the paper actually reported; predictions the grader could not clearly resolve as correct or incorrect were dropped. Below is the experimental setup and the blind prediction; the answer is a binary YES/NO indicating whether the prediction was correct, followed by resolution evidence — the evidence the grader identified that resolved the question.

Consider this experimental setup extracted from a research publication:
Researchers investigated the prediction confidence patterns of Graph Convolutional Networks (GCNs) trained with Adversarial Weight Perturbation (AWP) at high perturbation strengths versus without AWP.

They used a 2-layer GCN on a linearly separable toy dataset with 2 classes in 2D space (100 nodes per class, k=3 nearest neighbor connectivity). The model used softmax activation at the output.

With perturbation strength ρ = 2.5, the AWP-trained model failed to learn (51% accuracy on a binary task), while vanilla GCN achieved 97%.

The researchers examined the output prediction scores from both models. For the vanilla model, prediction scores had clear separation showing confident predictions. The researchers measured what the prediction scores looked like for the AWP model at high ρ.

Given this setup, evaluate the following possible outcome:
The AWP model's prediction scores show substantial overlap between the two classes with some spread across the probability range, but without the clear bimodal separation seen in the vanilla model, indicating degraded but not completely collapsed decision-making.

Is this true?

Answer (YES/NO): NO